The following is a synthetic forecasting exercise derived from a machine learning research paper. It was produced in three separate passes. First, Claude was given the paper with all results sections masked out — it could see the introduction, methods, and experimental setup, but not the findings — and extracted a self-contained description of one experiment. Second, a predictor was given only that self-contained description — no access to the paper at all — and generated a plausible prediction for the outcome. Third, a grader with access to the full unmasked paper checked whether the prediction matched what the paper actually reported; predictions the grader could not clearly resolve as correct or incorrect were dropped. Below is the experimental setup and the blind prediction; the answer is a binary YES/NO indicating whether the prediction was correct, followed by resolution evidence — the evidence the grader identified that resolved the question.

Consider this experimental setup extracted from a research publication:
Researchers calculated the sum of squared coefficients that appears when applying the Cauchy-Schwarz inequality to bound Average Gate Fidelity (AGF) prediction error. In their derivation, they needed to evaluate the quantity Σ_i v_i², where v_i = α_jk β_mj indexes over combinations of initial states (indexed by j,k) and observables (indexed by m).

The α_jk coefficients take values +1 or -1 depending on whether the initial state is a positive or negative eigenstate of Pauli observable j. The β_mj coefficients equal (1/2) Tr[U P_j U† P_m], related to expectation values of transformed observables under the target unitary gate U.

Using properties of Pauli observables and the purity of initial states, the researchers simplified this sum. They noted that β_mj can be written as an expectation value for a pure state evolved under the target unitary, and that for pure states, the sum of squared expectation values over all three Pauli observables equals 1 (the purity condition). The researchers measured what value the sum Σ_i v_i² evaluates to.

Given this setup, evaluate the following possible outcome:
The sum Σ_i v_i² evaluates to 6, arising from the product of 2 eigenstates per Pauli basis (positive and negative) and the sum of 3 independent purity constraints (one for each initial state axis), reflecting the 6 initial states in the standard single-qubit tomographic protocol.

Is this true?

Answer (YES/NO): YES